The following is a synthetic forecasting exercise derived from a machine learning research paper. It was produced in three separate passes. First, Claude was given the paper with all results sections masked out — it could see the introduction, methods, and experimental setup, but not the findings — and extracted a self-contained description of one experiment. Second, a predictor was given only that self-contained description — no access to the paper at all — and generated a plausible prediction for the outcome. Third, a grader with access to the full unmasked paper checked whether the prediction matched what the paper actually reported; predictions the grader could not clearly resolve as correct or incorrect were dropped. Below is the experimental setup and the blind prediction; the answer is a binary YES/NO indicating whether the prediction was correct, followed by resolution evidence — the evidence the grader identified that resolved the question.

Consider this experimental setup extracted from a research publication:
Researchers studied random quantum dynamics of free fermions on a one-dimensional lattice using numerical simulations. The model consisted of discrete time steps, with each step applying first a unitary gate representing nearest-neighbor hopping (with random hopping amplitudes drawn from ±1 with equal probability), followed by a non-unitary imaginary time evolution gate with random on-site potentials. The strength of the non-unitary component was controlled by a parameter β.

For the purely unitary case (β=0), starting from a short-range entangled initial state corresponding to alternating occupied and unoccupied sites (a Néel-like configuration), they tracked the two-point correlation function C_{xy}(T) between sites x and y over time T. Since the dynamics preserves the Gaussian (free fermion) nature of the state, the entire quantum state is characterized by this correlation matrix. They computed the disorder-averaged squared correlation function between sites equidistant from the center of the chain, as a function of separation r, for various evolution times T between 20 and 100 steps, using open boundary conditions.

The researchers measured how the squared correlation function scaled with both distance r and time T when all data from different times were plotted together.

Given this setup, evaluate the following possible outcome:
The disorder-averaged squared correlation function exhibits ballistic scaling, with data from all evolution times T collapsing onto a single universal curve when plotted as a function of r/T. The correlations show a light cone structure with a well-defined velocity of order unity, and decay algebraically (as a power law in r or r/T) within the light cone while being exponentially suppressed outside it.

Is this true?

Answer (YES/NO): NO